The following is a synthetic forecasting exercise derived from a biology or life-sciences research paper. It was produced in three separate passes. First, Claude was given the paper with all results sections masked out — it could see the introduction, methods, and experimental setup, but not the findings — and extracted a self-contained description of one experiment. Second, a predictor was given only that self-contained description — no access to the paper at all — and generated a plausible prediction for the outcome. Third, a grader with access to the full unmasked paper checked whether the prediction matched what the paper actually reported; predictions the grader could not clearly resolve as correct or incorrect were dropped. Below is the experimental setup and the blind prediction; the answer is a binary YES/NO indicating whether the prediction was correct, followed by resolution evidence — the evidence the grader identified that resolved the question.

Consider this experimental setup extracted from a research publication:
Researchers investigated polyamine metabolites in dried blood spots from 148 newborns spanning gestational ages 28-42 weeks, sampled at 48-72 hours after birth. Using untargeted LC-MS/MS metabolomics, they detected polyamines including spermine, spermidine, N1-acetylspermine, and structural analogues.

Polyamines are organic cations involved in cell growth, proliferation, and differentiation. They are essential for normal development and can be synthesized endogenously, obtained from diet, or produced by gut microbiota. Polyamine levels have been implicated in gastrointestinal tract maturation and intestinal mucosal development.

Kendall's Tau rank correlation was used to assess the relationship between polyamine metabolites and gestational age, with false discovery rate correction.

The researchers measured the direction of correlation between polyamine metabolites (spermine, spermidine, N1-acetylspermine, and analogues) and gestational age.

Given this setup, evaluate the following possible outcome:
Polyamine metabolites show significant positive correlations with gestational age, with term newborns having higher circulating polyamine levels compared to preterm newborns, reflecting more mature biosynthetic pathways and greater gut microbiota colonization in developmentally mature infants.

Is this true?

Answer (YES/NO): NO